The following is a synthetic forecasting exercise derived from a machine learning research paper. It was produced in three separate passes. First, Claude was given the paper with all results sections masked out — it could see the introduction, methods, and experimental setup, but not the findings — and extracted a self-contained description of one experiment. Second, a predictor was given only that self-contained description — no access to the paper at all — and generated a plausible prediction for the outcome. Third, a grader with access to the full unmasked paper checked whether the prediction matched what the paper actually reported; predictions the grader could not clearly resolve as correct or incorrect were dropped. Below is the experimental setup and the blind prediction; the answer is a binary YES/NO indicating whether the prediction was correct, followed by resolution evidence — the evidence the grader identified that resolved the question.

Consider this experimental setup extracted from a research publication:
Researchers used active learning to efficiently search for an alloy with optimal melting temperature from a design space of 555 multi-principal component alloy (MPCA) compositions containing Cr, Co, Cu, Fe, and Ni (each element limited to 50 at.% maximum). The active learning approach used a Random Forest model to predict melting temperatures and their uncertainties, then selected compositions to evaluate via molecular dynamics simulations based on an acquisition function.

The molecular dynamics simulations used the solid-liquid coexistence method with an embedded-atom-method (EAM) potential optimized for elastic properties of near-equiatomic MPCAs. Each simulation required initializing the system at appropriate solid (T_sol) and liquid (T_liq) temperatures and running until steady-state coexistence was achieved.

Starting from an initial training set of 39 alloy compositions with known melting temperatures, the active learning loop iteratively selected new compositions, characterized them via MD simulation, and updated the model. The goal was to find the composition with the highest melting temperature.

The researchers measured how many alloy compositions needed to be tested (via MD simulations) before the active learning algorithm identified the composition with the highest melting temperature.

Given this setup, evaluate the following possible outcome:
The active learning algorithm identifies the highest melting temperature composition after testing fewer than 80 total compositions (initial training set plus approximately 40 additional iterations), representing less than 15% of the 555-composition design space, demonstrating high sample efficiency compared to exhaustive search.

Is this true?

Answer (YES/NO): NO